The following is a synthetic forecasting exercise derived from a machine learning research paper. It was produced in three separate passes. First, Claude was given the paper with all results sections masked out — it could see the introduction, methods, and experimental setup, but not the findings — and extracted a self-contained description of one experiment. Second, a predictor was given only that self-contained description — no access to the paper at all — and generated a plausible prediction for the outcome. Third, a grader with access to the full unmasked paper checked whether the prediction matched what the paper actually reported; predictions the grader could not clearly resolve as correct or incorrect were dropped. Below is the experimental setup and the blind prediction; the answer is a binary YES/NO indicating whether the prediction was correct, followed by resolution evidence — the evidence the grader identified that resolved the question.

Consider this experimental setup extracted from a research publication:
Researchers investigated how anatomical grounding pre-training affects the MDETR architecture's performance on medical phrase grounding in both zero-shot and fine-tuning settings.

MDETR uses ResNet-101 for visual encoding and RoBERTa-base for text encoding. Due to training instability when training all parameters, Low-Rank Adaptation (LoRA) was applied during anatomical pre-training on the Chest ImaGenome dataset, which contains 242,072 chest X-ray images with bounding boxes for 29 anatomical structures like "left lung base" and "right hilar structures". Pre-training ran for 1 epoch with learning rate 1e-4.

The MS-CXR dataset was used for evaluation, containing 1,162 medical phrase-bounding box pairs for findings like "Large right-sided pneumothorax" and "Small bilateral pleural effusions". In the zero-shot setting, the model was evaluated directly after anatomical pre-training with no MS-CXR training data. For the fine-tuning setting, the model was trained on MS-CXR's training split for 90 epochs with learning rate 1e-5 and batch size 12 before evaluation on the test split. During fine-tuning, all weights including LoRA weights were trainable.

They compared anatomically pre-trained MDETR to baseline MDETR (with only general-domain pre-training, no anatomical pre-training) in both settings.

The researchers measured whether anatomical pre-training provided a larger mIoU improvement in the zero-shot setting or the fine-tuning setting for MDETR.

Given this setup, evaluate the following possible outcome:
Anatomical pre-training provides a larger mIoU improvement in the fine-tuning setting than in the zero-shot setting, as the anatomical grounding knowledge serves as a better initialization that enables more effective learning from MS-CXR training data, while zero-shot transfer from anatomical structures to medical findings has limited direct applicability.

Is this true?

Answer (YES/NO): NO